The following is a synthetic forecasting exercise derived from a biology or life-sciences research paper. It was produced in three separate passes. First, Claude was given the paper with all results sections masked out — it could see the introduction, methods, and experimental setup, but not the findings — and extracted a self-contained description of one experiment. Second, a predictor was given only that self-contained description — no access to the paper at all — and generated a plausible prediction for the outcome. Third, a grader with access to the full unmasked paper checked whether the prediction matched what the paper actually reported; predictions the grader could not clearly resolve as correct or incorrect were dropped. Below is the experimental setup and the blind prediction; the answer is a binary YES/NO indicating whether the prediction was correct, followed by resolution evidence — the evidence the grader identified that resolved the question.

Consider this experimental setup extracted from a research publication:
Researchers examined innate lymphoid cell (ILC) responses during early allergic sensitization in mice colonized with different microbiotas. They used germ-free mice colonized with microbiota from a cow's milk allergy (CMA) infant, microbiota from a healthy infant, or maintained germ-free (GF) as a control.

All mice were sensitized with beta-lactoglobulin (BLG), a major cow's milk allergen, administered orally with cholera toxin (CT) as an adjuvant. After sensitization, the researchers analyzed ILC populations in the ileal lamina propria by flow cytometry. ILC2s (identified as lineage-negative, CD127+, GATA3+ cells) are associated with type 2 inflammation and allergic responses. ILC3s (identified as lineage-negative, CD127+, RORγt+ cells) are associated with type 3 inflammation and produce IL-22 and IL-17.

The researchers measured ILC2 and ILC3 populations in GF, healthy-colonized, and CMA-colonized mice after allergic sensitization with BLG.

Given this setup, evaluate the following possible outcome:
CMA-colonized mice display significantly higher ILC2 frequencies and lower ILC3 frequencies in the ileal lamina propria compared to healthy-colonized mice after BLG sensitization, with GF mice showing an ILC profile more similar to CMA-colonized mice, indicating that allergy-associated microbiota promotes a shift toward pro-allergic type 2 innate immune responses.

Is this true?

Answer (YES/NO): NO